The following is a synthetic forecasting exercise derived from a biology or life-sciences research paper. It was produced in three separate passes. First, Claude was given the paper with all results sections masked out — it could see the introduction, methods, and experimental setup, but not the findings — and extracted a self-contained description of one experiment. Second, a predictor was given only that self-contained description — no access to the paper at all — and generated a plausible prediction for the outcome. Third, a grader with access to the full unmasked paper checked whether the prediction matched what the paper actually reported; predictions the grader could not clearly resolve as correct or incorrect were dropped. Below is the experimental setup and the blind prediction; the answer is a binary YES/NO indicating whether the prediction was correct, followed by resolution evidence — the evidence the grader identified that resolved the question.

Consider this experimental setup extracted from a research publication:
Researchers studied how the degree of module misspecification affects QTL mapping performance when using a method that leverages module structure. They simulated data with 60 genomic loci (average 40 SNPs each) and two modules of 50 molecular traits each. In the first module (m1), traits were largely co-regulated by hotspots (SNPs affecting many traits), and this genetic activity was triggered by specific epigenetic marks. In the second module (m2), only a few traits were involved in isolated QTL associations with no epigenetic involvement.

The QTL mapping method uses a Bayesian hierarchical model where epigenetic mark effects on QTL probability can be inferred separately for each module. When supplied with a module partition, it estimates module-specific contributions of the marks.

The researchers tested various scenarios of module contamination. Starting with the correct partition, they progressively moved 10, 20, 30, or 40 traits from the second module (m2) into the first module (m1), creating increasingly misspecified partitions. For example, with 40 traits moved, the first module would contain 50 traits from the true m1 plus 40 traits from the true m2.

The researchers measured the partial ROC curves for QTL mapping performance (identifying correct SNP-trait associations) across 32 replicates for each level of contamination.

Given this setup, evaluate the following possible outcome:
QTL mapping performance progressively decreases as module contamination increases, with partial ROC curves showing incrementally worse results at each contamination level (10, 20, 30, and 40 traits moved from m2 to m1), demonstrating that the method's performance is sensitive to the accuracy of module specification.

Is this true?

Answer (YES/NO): YES